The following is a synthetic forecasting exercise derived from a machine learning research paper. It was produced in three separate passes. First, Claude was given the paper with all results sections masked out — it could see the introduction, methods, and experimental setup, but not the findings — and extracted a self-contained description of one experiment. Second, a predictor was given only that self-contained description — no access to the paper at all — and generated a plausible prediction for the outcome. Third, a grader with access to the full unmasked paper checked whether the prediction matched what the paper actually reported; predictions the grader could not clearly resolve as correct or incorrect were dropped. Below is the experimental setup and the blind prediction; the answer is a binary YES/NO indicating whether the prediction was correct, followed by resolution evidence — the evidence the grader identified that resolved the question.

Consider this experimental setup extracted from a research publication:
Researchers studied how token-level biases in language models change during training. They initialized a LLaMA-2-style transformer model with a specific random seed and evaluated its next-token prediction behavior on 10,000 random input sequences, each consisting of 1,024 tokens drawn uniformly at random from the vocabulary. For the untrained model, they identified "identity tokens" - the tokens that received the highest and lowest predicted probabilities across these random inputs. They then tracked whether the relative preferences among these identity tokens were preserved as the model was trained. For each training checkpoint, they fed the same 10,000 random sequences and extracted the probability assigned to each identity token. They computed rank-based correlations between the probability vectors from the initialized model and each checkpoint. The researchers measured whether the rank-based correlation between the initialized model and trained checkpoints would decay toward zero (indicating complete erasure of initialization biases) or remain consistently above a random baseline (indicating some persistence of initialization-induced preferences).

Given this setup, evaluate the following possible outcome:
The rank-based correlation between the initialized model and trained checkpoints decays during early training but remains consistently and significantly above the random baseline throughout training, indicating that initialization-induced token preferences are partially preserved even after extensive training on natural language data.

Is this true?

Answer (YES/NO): YES